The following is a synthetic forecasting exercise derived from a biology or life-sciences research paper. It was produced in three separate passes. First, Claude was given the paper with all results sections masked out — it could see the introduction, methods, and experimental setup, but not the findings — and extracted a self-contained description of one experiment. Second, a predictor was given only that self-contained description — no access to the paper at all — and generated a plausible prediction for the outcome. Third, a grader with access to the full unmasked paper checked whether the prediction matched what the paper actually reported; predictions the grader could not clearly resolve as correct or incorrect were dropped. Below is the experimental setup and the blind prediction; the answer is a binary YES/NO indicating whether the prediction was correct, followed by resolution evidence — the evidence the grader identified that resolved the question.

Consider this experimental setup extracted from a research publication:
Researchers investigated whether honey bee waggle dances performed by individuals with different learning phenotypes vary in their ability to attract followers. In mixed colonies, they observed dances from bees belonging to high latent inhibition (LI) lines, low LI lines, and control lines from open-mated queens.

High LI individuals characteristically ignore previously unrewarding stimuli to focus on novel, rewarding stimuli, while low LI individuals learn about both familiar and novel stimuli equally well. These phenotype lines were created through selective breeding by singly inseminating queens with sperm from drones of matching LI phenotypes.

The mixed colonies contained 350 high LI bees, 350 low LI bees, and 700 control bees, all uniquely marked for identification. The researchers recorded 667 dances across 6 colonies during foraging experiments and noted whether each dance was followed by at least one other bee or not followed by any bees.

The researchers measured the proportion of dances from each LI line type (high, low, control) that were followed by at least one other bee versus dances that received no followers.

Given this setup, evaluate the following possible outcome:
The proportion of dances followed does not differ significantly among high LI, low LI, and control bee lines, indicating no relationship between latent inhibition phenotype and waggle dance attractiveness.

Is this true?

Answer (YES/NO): NO